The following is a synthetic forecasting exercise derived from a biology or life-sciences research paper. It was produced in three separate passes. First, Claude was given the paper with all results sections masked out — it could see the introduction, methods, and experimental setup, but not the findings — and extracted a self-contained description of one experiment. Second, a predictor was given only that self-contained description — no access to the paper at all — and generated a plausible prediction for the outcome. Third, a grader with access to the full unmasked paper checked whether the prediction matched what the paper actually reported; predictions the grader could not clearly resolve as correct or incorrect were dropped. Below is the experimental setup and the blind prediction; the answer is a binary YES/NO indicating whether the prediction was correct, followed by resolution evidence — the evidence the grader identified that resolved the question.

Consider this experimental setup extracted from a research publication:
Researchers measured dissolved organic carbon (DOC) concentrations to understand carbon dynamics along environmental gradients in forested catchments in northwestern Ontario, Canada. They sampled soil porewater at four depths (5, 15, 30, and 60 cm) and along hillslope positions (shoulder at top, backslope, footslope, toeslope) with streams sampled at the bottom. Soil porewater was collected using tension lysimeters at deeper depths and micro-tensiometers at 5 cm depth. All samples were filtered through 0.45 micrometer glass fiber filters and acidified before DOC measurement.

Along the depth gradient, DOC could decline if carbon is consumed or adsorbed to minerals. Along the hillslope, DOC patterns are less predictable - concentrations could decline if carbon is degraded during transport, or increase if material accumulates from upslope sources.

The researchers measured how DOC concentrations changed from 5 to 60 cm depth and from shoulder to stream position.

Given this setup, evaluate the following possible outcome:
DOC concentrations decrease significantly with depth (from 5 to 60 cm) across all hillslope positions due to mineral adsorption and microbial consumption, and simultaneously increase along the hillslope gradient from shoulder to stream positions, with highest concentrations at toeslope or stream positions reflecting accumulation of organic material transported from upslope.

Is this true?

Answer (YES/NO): NO